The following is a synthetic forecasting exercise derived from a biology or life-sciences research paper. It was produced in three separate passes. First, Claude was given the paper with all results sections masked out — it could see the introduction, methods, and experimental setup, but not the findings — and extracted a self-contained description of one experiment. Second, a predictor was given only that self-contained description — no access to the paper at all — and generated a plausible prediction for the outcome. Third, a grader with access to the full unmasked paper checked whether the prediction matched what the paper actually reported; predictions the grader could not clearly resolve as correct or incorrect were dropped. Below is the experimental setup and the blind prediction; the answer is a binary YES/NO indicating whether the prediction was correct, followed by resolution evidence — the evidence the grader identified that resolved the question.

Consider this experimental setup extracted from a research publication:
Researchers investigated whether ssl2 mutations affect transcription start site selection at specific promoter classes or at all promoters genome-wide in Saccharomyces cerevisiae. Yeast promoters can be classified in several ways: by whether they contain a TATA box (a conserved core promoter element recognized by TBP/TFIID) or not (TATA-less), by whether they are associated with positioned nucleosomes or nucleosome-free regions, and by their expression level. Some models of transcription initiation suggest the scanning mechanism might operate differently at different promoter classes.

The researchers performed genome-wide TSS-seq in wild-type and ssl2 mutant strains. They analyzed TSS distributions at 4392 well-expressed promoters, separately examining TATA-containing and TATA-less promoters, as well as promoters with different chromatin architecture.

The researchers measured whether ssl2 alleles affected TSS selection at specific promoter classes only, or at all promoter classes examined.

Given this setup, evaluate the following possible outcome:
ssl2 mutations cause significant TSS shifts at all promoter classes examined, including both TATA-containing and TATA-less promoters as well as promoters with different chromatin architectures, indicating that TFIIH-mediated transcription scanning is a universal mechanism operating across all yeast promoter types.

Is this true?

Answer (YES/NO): YES